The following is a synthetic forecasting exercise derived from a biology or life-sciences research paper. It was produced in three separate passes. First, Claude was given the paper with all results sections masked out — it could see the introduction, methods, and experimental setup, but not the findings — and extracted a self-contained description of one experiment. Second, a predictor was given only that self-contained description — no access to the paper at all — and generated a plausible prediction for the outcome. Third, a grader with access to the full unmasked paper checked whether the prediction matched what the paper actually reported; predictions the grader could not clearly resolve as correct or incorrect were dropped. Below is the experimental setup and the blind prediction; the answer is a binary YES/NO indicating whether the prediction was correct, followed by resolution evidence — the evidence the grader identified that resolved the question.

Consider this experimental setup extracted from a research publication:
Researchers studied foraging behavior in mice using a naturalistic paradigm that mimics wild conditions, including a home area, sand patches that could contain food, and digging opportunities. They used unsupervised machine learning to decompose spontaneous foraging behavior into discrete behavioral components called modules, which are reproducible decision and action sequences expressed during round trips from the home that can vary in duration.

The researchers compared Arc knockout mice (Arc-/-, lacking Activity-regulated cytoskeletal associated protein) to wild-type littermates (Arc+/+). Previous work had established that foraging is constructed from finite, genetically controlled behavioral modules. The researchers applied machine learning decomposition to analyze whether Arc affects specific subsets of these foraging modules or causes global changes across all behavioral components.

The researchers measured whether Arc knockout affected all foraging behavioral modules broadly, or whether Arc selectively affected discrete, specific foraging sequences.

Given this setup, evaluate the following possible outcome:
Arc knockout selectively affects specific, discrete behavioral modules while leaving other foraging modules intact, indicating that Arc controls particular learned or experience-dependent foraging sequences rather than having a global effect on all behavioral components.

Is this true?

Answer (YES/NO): YES